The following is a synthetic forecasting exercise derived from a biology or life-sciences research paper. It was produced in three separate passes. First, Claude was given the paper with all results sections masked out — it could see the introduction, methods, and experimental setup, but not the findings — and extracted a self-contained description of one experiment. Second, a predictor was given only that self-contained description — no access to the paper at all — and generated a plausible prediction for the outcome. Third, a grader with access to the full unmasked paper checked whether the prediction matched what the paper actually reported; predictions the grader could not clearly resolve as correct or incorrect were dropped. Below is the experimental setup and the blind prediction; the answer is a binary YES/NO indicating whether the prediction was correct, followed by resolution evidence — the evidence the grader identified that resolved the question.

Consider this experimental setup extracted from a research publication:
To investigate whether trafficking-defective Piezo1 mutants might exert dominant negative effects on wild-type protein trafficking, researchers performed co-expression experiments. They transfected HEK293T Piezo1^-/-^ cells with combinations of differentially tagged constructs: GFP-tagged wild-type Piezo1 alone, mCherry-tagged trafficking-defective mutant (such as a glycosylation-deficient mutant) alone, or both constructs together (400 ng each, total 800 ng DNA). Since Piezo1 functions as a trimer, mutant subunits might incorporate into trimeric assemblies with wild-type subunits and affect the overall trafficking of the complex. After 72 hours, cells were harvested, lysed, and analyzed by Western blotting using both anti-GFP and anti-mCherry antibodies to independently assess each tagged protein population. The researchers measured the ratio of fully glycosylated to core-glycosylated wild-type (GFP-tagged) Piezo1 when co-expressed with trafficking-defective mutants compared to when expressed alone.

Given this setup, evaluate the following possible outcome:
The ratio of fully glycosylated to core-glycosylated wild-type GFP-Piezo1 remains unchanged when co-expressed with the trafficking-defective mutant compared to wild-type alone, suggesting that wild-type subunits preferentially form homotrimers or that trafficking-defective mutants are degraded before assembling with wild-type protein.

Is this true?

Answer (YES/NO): NO